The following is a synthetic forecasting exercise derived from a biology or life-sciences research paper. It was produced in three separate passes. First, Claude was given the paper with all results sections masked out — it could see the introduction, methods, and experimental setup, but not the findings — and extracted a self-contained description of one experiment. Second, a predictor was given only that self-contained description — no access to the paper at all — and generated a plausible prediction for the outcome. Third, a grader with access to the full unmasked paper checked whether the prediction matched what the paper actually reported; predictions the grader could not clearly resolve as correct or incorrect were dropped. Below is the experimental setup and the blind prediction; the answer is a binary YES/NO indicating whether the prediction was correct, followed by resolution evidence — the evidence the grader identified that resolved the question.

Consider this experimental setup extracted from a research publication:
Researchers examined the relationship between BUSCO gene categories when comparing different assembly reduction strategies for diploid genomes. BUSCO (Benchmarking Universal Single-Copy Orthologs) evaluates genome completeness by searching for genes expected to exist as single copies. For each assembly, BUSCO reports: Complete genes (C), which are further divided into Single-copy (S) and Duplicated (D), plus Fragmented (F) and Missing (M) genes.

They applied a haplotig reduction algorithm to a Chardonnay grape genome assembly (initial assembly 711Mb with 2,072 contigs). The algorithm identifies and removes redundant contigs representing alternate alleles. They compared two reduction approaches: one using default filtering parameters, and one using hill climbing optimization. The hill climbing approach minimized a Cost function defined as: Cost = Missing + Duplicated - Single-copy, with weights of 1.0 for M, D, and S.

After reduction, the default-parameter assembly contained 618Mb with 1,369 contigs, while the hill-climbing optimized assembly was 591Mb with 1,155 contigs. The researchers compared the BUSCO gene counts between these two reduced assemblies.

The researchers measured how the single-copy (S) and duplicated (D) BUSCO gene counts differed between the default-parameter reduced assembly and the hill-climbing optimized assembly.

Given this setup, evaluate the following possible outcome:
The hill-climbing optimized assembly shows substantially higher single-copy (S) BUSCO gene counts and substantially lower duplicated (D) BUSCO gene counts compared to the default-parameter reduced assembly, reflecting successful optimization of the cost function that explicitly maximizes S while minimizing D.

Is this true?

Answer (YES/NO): NO